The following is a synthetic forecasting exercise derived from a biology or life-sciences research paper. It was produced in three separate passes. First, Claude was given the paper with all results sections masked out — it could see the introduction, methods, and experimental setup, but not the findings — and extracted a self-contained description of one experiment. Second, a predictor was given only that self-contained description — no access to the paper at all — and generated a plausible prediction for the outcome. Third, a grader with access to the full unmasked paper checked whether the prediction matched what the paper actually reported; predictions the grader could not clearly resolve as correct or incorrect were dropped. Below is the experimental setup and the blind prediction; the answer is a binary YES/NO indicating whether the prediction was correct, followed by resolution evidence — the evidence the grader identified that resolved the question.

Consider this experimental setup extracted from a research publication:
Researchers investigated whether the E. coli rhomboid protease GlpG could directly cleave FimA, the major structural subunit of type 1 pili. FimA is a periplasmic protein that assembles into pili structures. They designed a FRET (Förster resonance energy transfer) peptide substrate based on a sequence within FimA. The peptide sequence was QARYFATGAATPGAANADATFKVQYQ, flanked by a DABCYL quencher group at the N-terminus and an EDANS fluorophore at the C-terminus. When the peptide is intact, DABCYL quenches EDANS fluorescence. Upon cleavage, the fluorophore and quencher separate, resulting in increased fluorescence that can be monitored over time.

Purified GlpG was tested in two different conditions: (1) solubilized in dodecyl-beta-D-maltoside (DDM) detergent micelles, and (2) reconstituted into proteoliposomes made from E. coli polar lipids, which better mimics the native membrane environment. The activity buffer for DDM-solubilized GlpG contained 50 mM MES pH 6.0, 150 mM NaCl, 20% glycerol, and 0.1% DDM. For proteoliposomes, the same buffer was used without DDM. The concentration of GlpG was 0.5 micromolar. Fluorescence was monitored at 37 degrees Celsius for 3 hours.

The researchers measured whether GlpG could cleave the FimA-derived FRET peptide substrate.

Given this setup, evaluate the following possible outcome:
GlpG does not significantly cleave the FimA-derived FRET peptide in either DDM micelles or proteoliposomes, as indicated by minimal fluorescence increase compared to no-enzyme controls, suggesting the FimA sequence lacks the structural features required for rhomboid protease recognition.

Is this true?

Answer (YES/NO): NO